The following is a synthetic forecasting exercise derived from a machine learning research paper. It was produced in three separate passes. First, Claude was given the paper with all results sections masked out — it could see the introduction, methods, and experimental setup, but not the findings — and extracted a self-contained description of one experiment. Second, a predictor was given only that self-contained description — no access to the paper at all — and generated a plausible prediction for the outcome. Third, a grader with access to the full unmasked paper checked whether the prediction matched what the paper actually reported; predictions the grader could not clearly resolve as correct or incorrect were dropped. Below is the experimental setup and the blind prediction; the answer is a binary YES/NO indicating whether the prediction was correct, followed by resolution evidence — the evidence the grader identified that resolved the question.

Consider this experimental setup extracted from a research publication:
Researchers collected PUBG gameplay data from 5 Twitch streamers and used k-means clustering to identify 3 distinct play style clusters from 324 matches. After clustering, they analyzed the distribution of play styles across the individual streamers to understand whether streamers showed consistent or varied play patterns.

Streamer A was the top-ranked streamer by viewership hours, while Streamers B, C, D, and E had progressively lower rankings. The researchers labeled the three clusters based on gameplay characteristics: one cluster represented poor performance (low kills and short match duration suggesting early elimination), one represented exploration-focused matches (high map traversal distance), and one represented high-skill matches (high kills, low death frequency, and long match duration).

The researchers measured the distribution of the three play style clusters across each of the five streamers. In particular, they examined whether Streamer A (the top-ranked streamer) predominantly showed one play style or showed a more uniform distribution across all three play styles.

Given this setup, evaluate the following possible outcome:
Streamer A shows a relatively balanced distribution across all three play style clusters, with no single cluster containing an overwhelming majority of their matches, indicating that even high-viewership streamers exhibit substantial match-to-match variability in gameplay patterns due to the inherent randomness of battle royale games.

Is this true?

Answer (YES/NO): NO